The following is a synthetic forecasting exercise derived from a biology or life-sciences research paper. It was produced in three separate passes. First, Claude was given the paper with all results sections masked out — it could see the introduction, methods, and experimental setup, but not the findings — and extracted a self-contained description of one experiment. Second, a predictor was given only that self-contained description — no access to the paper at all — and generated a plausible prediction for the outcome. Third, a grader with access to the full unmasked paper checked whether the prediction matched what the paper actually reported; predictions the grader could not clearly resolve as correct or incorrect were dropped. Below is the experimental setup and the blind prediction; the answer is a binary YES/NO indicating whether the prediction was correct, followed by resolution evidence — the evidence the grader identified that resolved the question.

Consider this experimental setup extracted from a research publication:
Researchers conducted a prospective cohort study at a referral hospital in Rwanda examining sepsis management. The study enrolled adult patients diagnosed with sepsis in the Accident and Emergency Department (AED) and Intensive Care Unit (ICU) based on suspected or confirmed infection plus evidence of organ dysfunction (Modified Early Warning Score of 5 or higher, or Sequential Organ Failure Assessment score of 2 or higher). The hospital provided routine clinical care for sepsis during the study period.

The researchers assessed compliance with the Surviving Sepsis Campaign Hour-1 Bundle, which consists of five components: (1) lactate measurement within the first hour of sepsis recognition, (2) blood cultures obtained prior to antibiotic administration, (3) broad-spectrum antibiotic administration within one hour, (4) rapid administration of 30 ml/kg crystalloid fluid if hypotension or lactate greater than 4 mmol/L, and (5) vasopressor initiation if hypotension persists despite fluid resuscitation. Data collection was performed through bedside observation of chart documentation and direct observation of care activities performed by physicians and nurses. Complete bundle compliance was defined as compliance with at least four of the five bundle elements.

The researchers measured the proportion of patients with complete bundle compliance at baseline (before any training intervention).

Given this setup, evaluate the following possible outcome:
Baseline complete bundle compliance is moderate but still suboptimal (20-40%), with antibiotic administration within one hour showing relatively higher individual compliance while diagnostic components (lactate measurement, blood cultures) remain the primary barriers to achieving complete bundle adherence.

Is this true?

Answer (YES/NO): NO